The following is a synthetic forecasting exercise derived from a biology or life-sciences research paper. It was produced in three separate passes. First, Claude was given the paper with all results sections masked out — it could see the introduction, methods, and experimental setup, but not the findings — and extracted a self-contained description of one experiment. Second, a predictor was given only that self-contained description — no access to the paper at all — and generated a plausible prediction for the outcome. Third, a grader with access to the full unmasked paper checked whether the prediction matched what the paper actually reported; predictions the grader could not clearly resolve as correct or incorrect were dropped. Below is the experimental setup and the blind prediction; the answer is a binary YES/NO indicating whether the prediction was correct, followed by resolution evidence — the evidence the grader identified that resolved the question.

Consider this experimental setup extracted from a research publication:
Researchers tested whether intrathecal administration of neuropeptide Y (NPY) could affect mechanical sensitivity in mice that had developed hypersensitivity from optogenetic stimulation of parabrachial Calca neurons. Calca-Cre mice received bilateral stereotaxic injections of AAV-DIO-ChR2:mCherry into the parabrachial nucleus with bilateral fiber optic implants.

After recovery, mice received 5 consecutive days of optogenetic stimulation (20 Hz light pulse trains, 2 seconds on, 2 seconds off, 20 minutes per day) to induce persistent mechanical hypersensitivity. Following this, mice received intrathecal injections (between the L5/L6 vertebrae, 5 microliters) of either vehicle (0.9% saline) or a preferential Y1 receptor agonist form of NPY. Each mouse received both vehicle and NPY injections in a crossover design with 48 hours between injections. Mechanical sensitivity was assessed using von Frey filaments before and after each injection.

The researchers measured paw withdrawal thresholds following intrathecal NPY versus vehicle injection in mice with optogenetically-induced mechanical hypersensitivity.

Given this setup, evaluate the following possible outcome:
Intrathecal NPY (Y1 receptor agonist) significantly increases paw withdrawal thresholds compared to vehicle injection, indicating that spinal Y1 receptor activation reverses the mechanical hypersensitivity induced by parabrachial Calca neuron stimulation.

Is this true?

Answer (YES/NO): NO